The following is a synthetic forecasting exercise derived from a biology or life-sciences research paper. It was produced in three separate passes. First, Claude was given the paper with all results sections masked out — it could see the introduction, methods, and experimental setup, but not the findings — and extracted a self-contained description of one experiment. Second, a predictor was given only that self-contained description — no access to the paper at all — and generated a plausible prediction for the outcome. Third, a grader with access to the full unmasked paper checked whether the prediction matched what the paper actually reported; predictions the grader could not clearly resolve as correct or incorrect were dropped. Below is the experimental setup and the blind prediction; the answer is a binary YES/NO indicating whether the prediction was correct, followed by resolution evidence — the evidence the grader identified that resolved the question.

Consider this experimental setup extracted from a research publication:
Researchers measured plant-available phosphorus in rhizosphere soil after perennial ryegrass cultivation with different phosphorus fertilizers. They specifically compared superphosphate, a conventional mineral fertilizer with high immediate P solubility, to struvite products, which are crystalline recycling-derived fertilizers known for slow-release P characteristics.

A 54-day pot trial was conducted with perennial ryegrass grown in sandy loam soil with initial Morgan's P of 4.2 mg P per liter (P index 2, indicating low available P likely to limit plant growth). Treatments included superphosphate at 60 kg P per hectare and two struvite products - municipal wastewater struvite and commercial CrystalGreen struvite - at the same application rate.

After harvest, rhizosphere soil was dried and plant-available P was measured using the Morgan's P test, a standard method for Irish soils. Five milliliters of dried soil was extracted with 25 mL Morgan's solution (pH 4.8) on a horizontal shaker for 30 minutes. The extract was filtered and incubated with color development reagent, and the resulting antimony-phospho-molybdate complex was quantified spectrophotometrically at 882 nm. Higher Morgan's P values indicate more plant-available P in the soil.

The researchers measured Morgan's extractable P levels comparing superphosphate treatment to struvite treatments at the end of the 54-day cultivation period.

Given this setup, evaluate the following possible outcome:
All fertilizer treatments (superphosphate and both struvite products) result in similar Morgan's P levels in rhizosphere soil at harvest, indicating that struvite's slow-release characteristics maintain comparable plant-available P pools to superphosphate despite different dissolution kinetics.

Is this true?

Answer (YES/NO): NO